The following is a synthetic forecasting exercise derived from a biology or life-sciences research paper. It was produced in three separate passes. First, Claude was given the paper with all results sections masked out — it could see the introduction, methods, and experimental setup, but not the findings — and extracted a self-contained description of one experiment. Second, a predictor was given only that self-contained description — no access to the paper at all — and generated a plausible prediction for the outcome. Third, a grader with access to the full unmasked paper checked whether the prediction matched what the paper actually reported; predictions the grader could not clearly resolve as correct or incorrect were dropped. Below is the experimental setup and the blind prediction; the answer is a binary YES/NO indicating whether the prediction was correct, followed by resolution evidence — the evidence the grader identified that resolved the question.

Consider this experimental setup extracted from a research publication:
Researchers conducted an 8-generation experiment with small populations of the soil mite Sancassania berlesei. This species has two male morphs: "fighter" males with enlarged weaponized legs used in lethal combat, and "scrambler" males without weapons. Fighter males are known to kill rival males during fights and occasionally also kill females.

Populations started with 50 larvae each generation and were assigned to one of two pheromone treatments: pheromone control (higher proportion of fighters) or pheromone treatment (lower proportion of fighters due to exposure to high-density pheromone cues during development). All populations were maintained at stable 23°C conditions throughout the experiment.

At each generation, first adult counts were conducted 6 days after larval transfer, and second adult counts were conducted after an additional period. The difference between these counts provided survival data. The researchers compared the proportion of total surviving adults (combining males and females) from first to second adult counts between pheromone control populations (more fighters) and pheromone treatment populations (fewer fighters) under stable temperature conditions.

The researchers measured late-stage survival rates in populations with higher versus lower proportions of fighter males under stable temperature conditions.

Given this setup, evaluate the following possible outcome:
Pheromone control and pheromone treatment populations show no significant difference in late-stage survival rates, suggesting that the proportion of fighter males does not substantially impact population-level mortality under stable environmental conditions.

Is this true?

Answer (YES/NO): NO